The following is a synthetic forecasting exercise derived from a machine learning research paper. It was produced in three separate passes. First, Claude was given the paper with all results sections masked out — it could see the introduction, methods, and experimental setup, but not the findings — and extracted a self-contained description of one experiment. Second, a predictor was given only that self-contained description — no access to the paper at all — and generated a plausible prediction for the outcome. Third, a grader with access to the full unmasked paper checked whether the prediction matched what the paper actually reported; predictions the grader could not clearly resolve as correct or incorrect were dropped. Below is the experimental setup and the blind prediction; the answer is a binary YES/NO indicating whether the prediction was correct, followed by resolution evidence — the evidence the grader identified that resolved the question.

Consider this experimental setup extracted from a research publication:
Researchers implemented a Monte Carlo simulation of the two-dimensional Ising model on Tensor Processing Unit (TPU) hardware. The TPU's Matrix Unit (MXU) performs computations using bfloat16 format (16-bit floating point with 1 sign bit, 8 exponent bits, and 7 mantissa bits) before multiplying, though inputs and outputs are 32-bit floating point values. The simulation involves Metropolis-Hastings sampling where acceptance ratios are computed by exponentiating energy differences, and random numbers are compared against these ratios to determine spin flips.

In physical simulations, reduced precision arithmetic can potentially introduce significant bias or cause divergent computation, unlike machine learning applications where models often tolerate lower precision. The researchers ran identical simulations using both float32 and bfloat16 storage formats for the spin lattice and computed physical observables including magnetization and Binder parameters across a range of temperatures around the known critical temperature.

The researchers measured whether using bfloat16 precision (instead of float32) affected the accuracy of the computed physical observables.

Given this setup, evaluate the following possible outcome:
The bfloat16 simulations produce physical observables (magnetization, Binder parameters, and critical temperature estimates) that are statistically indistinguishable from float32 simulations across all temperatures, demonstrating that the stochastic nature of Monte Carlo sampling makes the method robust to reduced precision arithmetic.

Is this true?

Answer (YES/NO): NO